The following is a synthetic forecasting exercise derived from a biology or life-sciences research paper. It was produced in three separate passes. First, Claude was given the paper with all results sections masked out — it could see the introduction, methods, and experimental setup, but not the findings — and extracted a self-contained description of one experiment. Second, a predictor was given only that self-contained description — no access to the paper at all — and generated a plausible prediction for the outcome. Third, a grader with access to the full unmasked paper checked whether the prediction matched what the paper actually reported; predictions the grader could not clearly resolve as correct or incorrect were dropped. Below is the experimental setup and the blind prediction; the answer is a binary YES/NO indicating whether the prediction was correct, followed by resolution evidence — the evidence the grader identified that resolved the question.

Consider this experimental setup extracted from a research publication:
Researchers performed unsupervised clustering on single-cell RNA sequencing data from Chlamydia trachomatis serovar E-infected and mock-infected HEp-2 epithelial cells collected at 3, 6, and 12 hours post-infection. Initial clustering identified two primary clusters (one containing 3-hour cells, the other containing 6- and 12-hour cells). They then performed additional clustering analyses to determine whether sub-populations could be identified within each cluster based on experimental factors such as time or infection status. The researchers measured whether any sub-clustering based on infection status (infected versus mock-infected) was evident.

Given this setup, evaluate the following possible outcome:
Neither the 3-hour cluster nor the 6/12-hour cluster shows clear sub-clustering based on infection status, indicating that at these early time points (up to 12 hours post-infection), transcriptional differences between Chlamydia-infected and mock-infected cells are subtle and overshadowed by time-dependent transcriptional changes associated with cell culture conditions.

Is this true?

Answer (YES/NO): YES